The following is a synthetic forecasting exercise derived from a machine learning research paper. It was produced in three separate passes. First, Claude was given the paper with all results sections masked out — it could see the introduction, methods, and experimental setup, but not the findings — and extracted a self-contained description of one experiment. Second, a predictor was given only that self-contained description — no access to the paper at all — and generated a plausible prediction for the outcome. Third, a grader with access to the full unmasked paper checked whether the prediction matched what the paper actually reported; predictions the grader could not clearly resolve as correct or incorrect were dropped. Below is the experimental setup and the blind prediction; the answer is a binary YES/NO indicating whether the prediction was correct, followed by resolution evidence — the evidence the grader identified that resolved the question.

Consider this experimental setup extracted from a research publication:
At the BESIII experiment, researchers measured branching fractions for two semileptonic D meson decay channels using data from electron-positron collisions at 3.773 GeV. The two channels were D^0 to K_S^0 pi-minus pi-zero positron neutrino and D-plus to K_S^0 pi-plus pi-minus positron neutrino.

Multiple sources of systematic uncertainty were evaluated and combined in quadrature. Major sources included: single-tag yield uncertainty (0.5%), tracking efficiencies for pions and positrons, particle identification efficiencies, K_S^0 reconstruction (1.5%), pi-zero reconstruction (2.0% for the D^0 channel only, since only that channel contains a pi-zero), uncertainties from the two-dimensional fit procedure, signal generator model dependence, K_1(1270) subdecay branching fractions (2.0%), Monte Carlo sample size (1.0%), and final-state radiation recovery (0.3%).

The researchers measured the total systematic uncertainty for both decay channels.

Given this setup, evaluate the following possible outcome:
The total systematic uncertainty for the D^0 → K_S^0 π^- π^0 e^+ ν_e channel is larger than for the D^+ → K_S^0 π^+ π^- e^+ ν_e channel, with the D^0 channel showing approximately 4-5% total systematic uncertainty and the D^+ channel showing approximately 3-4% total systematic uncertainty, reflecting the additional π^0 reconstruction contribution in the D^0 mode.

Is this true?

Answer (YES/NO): NO